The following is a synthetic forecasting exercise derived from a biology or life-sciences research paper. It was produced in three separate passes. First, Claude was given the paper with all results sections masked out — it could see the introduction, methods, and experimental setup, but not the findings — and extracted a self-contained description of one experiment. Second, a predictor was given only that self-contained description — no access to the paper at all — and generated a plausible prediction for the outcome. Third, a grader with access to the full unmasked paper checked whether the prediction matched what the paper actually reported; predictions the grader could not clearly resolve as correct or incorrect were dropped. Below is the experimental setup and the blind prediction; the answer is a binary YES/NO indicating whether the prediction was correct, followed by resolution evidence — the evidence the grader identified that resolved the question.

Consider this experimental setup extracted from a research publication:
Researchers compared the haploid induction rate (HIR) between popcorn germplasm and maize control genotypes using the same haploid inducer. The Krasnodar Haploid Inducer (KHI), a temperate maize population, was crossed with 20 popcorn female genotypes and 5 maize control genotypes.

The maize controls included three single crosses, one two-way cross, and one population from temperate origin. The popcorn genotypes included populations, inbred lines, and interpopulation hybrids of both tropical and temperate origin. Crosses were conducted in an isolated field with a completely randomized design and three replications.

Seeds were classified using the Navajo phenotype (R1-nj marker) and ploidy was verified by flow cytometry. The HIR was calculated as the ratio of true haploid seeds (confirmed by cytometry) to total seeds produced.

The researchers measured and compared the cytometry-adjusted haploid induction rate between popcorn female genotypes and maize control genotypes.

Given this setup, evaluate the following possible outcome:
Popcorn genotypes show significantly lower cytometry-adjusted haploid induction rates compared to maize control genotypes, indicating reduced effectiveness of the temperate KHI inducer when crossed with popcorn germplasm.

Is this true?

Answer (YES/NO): NO